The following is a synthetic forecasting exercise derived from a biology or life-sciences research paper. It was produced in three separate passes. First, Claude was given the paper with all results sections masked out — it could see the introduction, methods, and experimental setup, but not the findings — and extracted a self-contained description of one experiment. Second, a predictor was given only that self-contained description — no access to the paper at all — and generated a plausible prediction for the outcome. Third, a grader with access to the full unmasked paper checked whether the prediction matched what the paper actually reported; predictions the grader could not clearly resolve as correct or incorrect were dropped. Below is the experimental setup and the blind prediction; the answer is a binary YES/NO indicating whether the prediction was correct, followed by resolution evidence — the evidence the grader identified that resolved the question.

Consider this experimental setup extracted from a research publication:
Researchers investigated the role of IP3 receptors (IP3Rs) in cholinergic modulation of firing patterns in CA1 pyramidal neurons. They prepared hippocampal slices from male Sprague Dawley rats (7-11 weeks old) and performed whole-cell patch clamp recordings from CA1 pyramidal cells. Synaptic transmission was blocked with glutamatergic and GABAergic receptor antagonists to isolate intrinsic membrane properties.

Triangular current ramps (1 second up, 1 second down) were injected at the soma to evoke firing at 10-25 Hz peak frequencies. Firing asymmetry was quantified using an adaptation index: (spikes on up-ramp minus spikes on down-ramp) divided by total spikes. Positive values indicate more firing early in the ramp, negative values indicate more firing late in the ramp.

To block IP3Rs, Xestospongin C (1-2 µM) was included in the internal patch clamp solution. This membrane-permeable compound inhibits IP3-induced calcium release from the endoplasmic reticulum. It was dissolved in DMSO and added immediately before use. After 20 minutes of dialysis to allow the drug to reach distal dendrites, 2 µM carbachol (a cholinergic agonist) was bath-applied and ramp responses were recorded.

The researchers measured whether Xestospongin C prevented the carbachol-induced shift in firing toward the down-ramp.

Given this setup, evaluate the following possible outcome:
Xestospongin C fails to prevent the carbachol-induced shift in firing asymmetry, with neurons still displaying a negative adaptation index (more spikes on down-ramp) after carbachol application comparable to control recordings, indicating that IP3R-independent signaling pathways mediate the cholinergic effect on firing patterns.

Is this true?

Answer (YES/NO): YES